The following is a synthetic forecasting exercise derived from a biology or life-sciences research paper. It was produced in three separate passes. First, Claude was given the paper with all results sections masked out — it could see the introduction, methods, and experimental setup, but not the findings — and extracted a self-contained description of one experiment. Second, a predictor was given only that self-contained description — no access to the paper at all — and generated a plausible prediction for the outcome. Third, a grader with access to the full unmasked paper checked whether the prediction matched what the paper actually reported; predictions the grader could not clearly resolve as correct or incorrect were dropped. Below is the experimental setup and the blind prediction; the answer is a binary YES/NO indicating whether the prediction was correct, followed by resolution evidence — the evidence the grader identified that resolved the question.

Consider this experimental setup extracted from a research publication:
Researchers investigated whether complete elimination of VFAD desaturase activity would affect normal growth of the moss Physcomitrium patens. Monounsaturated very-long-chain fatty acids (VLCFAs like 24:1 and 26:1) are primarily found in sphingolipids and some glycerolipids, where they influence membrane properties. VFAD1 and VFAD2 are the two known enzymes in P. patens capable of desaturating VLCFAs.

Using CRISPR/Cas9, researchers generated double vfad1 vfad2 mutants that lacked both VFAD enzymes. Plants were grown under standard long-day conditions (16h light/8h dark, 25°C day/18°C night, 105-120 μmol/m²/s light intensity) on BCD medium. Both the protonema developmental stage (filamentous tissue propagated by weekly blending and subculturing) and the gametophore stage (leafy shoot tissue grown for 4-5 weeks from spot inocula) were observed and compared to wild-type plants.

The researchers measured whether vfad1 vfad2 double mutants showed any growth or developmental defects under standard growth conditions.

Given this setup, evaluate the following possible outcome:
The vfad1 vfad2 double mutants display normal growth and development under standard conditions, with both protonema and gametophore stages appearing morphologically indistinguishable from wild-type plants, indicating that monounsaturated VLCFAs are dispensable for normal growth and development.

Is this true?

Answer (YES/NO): YES